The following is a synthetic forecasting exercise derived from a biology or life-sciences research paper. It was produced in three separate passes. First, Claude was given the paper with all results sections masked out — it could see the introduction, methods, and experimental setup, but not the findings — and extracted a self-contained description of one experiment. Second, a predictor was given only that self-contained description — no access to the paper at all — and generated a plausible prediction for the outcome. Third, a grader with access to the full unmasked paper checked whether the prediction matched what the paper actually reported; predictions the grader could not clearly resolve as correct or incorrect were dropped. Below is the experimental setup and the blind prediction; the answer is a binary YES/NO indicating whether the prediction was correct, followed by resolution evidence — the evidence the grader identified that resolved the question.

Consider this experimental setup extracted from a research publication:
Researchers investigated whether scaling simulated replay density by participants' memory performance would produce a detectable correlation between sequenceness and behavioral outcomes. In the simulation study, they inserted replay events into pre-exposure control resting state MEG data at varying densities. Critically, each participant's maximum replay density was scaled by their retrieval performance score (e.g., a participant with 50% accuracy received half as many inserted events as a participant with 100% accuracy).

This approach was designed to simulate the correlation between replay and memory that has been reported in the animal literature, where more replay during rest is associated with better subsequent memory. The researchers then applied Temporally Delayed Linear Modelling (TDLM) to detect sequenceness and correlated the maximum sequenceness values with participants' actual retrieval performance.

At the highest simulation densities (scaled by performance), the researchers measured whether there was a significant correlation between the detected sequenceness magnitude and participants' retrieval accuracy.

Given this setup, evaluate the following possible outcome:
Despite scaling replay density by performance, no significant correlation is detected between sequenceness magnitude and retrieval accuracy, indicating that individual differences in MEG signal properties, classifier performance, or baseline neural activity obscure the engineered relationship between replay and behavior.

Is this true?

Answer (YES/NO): NO